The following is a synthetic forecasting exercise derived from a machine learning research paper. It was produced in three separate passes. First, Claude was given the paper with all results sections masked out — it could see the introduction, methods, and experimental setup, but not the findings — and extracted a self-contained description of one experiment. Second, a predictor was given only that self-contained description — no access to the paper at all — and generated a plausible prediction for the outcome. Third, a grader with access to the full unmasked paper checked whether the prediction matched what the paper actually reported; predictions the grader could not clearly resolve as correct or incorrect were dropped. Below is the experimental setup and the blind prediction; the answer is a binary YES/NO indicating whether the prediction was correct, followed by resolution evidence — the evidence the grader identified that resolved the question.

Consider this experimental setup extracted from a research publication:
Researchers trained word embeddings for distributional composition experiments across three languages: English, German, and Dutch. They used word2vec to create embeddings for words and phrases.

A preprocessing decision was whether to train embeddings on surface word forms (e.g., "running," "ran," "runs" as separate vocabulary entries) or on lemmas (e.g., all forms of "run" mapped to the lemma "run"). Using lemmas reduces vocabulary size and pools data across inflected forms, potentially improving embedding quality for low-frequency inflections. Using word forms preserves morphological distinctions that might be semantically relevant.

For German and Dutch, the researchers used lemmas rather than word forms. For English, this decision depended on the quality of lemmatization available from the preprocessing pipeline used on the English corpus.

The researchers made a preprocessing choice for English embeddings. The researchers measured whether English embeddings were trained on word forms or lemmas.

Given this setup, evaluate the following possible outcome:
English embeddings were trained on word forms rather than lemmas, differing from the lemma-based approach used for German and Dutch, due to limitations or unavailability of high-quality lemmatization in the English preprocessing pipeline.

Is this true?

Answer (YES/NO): YES